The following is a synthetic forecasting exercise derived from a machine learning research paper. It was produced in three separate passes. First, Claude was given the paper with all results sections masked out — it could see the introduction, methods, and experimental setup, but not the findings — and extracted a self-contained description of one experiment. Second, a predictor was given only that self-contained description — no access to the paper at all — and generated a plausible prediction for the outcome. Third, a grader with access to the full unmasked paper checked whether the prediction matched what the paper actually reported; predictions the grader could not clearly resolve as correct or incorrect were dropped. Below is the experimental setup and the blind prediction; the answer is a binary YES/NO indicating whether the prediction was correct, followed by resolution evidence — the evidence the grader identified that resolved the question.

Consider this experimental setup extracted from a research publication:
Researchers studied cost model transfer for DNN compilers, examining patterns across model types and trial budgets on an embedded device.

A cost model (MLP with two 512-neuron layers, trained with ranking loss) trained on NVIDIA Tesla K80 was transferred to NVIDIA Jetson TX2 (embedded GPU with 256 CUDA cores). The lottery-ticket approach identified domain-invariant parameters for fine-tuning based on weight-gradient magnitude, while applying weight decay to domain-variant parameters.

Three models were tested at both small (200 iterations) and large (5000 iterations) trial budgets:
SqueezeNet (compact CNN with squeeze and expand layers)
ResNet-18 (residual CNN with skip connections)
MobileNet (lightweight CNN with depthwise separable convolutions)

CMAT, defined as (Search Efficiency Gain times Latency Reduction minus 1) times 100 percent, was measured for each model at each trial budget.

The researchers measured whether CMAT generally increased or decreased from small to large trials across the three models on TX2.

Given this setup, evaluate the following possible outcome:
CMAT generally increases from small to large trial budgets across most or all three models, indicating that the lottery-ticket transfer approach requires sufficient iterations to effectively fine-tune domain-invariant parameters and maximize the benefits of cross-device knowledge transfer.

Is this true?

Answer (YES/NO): NO